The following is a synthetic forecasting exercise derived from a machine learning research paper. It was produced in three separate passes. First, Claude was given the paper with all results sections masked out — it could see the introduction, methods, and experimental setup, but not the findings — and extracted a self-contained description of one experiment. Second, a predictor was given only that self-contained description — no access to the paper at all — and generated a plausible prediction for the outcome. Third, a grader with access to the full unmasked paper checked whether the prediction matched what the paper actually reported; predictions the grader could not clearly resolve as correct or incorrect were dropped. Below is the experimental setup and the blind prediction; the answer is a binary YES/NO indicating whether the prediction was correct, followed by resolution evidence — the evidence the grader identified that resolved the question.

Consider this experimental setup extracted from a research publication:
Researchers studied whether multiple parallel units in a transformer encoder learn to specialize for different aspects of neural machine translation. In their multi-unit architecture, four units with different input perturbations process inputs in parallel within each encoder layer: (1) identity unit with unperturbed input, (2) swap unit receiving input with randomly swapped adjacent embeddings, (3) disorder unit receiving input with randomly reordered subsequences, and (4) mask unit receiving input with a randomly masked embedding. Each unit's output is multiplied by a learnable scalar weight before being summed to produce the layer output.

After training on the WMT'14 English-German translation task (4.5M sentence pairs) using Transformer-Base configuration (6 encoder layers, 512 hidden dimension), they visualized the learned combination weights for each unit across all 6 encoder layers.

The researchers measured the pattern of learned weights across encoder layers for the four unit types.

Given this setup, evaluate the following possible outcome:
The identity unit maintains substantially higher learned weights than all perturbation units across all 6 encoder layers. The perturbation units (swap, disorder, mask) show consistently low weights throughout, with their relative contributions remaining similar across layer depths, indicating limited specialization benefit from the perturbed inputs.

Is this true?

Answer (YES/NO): NO